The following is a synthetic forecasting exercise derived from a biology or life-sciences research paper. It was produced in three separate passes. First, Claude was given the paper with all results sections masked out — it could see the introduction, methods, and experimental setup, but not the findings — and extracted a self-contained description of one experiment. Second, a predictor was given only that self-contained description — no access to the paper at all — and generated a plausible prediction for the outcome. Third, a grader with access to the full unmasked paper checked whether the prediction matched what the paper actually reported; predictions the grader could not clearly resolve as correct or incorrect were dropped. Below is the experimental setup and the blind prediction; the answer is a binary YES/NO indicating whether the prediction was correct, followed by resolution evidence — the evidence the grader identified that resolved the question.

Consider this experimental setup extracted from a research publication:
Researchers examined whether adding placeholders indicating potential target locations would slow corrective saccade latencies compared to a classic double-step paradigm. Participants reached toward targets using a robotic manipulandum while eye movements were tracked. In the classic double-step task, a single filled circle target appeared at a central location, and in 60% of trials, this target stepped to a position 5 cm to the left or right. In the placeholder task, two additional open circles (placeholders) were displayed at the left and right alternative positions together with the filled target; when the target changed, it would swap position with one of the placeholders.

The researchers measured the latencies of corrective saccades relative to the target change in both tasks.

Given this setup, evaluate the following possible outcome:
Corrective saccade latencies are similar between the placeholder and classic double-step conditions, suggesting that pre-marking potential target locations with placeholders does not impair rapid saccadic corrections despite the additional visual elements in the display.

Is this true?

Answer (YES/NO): NO